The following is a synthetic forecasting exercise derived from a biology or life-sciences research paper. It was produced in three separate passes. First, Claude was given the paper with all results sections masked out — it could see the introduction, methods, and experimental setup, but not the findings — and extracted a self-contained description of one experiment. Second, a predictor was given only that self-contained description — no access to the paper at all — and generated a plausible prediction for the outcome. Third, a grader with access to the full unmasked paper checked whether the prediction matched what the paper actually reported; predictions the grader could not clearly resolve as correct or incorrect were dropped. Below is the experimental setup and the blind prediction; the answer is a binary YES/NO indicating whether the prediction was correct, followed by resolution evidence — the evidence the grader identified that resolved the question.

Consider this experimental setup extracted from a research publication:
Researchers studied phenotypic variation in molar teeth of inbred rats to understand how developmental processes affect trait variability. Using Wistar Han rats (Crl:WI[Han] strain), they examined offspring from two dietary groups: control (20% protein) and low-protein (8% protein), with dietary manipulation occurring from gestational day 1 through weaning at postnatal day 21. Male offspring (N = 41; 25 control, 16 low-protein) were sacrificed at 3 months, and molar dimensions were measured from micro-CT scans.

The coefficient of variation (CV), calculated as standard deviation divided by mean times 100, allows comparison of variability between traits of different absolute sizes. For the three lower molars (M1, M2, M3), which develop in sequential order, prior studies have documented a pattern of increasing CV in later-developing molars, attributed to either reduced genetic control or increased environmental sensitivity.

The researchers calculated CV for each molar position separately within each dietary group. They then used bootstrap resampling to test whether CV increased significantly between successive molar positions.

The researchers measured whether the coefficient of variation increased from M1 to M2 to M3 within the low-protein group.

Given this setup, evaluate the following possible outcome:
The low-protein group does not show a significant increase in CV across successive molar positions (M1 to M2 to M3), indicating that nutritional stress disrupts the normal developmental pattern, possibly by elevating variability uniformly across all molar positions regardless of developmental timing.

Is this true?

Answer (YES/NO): NO